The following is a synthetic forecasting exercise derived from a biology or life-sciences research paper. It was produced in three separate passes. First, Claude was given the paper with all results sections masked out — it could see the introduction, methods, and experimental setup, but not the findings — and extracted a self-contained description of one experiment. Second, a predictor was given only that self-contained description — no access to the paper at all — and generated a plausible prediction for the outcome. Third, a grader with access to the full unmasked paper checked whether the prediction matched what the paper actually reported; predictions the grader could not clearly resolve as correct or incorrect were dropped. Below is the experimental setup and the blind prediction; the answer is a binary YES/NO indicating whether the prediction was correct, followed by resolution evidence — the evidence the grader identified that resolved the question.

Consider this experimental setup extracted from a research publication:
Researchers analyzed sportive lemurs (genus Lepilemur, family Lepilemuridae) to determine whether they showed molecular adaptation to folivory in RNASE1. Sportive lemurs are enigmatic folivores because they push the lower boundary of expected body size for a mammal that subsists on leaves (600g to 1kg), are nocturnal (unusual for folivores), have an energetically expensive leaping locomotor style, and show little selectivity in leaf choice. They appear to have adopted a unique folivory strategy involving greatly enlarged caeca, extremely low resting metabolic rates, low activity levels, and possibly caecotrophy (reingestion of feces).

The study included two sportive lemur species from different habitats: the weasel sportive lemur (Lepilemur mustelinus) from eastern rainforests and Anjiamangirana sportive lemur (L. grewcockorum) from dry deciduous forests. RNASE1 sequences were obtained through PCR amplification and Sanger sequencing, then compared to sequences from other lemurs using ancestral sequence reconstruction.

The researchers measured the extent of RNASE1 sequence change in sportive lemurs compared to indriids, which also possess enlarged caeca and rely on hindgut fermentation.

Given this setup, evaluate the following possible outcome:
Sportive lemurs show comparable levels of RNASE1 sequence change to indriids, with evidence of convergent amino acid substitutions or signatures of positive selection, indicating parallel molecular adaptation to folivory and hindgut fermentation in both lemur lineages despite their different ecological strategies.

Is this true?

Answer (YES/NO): NO